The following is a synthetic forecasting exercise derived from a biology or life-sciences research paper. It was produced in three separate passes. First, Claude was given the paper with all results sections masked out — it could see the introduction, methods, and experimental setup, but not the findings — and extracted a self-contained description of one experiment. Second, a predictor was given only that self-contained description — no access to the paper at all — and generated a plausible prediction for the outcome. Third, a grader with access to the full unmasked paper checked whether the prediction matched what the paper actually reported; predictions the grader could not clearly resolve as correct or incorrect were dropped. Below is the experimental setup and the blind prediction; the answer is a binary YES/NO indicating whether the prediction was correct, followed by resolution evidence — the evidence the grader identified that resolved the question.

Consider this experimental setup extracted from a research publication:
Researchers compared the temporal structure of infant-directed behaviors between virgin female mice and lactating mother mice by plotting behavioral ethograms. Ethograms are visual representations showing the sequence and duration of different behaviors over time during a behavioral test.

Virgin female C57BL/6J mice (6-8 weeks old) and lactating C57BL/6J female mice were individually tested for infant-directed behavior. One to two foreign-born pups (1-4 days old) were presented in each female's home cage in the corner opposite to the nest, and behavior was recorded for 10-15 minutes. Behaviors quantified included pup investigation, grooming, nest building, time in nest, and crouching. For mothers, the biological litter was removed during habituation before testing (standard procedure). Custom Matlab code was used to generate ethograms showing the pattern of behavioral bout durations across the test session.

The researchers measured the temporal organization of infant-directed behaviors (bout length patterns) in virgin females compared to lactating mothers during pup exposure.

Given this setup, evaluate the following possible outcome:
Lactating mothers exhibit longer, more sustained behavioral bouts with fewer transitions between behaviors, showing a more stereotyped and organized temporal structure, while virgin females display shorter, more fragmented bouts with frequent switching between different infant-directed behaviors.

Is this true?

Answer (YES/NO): NO